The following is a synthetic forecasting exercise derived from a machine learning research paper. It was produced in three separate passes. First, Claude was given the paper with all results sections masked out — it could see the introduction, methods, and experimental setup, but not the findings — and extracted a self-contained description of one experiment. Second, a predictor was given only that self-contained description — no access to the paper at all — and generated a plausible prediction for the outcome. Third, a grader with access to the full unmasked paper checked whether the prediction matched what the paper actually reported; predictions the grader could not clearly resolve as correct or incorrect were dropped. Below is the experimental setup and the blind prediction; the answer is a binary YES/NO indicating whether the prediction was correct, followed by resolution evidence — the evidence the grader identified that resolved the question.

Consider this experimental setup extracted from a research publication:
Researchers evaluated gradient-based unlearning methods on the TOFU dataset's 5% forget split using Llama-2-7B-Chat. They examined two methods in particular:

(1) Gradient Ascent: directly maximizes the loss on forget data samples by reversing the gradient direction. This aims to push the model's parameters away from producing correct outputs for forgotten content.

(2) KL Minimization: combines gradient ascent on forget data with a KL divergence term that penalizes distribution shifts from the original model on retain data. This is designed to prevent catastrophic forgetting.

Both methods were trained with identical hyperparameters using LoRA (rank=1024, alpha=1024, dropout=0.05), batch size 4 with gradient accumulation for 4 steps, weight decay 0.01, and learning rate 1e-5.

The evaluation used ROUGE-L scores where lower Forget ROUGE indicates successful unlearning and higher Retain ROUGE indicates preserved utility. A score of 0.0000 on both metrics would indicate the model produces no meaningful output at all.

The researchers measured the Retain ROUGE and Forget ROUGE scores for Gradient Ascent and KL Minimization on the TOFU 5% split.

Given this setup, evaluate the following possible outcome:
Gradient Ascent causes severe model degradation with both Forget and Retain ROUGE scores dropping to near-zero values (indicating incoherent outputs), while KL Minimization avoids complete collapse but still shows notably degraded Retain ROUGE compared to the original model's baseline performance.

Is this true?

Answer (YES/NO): NO